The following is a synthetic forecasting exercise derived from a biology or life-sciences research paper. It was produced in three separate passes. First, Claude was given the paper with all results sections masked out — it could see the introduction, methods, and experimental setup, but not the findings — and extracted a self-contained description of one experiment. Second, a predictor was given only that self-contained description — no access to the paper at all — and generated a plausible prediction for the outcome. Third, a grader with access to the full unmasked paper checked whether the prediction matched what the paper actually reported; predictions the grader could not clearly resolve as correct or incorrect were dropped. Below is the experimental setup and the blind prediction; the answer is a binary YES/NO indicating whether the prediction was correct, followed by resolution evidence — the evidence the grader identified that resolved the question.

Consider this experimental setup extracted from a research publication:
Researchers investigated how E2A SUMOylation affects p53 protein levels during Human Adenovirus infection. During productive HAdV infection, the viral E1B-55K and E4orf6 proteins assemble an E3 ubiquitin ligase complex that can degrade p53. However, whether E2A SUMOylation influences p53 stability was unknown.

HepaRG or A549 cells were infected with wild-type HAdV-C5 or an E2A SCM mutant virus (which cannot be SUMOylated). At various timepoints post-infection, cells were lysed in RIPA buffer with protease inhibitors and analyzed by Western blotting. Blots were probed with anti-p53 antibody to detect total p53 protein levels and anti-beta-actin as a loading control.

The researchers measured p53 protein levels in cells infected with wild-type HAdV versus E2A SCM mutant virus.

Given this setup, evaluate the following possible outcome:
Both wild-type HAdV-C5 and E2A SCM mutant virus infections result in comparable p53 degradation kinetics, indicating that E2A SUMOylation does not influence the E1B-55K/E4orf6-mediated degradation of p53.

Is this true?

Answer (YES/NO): NO